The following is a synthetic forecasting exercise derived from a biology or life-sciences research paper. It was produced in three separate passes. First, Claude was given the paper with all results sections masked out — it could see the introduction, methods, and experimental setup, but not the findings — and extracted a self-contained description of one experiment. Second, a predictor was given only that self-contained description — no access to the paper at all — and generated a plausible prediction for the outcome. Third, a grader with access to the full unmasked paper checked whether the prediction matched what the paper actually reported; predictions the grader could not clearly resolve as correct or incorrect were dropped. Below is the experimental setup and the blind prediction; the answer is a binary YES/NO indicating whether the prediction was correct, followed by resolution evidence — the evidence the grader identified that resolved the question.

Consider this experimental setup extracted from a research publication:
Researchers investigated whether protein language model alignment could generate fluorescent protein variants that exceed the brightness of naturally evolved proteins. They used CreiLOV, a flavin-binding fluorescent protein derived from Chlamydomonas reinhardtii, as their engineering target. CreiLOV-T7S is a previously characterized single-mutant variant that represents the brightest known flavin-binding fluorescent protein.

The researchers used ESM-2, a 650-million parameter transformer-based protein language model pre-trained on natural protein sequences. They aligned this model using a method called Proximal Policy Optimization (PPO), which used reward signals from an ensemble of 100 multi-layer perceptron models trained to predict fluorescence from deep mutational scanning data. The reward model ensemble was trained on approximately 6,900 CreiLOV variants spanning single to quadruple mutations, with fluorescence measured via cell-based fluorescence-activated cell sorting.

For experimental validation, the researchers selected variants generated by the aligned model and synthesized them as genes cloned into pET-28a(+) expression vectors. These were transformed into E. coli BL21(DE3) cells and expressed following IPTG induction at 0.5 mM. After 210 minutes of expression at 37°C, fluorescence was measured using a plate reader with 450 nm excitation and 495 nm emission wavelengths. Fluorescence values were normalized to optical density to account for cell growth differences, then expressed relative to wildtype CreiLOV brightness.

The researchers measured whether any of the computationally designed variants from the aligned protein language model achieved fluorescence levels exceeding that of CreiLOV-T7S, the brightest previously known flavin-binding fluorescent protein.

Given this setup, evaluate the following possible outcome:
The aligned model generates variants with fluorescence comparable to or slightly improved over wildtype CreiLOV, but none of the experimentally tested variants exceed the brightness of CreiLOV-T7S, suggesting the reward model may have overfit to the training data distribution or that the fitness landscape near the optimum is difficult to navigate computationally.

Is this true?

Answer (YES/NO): NO